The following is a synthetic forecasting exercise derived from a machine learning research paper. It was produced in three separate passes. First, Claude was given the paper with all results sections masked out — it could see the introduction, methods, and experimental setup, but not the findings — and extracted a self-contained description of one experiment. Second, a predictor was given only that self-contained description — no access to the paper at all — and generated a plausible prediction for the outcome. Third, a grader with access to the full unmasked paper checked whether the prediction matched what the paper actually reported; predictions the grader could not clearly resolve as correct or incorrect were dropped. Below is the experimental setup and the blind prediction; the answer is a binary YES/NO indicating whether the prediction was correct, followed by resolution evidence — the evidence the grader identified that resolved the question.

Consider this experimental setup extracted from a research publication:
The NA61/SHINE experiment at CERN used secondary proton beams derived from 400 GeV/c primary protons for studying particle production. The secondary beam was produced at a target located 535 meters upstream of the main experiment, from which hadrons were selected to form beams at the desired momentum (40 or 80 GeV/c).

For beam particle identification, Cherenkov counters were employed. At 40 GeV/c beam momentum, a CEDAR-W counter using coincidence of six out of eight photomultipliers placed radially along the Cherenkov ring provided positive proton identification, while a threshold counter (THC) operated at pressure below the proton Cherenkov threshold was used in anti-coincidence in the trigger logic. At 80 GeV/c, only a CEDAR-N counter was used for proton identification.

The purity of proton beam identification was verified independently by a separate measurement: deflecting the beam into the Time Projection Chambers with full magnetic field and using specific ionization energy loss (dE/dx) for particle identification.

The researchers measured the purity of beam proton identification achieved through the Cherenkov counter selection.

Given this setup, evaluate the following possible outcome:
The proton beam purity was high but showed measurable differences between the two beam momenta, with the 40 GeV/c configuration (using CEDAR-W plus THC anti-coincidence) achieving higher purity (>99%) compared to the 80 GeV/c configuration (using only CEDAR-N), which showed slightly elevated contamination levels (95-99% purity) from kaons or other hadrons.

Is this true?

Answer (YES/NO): NO